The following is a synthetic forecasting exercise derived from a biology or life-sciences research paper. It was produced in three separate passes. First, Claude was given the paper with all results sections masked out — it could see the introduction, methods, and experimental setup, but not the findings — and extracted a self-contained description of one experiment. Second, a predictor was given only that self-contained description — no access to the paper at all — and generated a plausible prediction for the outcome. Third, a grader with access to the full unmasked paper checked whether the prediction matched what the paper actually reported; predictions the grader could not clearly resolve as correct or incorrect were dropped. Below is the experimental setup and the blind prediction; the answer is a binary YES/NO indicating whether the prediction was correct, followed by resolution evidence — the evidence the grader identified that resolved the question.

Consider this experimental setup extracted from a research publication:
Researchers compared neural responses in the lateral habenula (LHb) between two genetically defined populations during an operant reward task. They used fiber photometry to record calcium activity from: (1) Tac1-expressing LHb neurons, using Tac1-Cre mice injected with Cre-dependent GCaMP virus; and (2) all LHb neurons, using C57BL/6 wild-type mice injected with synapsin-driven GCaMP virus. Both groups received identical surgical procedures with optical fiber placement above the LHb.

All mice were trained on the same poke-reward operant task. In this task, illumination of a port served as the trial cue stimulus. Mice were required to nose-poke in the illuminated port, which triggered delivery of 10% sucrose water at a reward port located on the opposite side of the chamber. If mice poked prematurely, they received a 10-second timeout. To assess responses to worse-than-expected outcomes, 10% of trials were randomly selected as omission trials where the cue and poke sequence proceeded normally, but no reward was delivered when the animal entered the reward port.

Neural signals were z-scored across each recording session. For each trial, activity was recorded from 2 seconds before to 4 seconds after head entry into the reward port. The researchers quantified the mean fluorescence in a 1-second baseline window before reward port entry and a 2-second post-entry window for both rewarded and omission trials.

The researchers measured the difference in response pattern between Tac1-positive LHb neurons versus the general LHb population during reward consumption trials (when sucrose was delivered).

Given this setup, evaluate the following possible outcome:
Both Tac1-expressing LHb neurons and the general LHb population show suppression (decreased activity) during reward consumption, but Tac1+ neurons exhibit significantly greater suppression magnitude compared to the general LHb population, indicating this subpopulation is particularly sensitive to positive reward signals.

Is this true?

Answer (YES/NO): NO